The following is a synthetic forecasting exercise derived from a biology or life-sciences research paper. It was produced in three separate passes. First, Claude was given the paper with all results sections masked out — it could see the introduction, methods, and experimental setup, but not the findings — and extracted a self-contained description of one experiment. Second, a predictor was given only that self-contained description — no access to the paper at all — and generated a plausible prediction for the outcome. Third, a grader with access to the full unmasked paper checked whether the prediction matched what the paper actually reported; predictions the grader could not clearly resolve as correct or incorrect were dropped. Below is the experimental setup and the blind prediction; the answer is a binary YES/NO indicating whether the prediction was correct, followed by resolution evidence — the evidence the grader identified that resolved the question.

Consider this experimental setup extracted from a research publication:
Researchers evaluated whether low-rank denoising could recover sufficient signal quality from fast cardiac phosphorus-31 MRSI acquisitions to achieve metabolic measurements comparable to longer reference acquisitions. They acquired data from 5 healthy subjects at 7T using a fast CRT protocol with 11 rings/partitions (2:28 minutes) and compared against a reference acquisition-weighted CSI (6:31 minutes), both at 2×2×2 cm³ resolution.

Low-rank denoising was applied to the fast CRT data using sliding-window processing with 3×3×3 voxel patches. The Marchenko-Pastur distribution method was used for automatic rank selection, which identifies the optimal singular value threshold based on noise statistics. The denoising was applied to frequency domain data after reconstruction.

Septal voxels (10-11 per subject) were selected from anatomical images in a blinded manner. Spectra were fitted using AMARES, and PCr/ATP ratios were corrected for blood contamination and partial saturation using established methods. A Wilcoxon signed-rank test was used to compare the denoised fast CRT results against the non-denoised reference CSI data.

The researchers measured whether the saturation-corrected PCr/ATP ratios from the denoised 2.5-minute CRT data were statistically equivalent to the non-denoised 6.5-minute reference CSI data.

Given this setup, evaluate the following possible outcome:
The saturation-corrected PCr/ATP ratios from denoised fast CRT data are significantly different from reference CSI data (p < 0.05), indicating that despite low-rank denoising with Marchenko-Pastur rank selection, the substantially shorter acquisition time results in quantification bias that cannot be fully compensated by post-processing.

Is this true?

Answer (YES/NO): NO